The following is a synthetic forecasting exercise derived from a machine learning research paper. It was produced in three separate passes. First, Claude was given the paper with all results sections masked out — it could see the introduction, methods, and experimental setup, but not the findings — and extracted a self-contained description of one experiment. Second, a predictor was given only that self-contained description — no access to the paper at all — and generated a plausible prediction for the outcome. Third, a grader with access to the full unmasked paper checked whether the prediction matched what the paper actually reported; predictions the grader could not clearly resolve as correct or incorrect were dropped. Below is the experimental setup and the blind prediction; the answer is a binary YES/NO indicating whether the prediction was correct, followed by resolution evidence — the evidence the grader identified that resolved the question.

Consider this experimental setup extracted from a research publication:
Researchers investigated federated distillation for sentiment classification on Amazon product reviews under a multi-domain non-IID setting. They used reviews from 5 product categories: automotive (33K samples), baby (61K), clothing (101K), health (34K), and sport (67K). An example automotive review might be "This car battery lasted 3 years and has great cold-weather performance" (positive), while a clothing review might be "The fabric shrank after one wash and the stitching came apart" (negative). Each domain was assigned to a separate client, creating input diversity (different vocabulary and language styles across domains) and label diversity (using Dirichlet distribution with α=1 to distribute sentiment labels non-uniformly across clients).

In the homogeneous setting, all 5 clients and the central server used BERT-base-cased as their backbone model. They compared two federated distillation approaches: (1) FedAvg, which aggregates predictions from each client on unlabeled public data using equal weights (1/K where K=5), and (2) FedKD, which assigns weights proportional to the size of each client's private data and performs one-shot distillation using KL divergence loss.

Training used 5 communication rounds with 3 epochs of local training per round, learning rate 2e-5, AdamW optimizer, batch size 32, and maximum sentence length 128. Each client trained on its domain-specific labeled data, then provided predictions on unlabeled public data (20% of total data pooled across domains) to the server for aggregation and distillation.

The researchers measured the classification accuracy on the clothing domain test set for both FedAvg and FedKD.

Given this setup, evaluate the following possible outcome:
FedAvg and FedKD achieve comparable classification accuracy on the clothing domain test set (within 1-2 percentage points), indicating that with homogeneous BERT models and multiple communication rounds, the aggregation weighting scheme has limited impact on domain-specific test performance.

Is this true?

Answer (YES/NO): NO